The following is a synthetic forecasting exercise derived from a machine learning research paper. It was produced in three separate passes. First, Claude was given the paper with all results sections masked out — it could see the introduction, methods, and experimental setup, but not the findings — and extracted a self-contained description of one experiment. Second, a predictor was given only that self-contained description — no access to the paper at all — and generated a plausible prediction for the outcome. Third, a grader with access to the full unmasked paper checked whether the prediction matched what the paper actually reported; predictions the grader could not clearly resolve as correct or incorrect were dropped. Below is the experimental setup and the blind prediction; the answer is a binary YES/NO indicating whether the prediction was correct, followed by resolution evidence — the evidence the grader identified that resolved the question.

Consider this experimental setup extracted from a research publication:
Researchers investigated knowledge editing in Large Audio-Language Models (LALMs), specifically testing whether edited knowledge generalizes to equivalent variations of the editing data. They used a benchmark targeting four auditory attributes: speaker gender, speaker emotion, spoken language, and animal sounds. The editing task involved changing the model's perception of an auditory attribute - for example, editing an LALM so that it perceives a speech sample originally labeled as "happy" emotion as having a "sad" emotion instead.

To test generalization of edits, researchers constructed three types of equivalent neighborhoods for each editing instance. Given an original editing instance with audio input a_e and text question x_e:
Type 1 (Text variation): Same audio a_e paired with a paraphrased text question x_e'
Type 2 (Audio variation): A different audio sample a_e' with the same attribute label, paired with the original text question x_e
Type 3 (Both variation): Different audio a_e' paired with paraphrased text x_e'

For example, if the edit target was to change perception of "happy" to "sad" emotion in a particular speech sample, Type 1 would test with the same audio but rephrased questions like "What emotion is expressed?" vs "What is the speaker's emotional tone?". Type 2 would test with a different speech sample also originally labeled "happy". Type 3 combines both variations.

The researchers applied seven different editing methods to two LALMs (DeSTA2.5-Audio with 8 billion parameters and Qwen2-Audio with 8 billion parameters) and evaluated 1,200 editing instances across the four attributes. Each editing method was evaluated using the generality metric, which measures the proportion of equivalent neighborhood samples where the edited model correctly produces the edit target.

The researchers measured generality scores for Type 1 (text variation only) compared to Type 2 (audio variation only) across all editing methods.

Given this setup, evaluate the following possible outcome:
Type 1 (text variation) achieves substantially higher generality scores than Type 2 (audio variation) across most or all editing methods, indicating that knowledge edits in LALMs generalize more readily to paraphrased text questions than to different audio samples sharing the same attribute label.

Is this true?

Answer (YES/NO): YES